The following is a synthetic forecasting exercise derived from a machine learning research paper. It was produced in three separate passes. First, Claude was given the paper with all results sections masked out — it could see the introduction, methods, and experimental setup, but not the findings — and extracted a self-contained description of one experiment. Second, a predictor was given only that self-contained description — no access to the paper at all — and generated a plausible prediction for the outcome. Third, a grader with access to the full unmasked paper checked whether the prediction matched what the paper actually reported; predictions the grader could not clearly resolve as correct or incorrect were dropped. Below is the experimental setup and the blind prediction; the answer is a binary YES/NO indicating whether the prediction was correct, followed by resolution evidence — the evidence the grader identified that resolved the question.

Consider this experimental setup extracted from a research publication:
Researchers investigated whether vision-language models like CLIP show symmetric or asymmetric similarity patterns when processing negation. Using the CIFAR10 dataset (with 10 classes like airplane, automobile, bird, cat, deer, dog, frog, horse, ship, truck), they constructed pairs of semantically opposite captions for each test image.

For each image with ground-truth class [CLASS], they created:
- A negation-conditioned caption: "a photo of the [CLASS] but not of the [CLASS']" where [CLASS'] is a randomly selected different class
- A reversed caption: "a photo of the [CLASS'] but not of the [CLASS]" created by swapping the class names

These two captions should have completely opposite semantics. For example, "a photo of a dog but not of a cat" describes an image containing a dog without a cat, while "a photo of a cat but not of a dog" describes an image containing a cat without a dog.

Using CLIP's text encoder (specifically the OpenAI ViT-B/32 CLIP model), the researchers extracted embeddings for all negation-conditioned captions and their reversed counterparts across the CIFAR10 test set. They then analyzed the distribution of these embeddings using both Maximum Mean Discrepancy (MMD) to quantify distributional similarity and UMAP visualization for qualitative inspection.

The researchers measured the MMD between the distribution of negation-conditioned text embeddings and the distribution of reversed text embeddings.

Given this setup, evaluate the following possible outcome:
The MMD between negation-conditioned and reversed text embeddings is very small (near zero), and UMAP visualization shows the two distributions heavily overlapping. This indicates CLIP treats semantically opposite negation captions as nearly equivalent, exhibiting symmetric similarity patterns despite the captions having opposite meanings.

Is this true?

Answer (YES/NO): YES